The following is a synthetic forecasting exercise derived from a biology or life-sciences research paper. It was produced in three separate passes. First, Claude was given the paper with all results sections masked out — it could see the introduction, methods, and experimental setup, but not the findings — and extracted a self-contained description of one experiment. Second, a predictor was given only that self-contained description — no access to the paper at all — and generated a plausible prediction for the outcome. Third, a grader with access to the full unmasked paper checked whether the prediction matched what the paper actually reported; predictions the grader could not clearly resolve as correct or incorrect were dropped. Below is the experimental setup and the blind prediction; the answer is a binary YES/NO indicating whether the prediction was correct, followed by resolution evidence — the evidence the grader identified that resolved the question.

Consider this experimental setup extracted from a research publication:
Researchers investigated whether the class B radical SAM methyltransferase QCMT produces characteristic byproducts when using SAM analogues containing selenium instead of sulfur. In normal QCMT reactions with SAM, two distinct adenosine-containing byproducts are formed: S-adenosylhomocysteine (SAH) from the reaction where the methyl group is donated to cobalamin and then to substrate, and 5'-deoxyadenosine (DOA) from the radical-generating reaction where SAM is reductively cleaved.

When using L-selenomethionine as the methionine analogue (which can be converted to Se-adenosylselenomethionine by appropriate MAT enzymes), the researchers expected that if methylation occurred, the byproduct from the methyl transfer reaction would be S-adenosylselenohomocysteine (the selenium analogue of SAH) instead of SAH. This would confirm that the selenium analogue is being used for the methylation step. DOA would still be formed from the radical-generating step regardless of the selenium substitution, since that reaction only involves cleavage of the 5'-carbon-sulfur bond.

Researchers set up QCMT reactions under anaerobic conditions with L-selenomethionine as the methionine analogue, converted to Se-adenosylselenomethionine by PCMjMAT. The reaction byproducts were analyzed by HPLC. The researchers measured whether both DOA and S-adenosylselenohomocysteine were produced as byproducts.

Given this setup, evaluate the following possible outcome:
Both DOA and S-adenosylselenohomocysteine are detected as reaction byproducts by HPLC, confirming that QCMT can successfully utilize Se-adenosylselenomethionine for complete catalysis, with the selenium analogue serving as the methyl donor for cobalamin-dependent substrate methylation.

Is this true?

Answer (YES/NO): YES